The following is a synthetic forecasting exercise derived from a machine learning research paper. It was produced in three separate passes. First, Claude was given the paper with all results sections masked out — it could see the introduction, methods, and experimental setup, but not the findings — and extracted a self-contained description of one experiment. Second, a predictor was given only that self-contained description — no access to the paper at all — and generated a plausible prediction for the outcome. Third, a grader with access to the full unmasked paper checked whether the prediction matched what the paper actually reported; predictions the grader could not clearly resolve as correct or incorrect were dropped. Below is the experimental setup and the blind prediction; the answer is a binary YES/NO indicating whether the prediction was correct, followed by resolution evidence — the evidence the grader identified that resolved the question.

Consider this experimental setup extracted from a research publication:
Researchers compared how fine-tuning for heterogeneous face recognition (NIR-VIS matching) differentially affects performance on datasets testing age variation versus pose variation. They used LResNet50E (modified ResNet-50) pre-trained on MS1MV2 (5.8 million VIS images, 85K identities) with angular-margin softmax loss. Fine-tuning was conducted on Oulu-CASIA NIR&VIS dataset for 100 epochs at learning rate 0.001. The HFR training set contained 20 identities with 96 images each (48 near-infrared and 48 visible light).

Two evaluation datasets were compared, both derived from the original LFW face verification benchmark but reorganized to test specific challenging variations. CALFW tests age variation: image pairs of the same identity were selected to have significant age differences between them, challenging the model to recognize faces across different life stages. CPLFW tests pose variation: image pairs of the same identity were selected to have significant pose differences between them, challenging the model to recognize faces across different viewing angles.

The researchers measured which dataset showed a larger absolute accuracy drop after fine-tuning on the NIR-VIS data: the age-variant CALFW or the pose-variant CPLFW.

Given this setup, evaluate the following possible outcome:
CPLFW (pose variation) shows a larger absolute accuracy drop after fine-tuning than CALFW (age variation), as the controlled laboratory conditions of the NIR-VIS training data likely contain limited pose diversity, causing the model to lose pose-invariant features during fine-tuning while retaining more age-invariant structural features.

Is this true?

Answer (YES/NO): YES